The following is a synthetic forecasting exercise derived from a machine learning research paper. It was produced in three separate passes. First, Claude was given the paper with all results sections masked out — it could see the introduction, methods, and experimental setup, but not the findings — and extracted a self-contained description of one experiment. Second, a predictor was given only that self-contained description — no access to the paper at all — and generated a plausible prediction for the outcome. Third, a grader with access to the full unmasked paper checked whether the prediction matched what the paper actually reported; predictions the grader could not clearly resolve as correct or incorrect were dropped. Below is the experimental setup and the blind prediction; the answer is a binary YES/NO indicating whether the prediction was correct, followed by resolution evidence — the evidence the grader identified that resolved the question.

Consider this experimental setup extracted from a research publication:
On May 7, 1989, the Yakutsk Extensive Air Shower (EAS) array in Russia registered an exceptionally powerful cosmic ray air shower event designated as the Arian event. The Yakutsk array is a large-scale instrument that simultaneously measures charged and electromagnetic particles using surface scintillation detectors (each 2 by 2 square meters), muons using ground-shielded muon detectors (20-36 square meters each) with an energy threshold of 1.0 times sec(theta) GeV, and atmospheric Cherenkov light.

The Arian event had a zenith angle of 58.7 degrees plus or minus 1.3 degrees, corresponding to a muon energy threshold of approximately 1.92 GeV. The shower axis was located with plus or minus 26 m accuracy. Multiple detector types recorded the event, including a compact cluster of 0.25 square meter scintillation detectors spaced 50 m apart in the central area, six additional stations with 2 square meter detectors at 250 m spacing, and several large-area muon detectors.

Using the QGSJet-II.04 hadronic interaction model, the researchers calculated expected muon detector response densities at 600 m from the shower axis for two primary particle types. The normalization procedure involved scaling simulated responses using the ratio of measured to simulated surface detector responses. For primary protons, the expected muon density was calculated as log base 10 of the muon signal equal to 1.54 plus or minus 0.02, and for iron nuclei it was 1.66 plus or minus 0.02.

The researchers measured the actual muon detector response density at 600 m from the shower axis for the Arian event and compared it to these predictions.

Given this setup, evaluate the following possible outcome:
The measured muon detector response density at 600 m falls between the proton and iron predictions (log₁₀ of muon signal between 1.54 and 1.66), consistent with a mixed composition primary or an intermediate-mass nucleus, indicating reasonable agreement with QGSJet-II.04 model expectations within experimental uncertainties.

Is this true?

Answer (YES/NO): NO